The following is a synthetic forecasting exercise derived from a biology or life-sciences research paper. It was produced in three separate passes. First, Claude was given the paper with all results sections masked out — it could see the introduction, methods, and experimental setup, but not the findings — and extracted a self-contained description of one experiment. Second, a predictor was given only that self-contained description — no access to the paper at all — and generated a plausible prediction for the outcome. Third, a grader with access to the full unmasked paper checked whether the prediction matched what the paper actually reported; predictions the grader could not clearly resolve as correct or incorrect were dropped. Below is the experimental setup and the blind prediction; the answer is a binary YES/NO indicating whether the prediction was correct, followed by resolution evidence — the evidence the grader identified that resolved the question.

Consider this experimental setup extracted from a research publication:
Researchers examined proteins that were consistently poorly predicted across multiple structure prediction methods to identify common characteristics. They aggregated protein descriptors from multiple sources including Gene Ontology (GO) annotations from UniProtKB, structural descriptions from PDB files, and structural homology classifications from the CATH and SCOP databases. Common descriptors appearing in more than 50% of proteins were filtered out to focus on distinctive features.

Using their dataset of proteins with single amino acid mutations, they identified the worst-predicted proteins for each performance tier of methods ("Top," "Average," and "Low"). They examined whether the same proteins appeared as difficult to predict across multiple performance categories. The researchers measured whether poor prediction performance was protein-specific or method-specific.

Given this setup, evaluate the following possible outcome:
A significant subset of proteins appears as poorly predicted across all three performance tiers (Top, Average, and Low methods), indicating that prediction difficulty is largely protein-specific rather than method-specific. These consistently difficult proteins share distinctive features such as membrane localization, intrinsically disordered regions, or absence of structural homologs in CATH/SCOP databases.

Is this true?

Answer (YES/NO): NO